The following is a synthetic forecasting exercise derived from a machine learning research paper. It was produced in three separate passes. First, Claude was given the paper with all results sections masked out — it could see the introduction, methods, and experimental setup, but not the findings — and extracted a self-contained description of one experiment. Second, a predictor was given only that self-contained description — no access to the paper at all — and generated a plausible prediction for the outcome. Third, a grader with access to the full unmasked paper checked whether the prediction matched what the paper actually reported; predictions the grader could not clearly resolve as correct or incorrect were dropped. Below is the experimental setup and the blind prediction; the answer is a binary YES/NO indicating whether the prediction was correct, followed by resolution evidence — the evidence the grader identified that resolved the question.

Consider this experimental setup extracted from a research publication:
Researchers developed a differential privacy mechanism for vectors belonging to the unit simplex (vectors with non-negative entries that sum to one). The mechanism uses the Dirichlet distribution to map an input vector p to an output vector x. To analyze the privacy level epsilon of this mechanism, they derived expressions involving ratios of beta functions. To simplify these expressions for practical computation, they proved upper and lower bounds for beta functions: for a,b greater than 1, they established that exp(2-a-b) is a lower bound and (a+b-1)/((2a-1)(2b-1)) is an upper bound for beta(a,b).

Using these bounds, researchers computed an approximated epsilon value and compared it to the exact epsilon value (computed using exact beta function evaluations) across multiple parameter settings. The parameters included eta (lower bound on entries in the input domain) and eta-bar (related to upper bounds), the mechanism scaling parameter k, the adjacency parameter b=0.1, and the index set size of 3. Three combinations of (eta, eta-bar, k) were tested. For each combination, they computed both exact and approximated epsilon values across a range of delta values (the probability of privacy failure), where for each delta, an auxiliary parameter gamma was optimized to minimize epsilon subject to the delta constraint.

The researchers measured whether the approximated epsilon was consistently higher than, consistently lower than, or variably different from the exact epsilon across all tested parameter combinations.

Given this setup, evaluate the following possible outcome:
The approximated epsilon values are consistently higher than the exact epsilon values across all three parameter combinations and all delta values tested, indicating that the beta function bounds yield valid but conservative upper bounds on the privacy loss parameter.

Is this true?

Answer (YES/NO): YES